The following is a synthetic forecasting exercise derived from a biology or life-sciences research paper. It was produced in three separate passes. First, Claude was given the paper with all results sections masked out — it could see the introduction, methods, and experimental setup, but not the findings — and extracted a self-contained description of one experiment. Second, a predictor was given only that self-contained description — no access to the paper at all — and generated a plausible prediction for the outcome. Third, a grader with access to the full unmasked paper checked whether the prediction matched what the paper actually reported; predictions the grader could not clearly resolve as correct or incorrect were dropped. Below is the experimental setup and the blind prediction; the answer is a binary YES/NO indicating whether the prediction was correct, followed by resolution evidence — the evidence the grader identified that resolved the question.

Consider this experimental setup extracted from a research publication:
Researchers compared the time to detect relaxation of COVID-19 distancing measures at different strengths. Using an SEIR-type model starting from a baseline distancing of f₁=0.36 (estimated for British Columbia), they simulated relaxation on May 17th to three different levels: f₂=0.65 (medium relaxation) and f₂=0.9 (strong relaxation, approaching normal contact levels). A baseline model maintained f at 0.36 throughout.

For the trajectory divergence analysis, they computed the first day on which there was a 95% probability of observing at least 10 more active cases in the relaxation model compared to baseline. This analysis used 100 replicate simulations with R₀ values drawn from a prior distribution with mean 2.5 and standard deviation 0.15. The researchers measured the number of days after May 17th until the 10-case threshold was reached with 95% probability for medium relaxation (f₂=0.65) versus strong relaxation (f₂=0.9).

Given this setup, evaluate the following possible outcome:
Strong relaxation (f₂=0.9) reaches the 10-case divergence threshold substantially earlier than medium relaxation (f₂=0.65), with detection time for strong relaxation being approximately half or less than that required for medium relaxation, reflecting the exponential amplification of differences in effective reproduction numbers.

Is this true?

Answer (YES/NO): YES